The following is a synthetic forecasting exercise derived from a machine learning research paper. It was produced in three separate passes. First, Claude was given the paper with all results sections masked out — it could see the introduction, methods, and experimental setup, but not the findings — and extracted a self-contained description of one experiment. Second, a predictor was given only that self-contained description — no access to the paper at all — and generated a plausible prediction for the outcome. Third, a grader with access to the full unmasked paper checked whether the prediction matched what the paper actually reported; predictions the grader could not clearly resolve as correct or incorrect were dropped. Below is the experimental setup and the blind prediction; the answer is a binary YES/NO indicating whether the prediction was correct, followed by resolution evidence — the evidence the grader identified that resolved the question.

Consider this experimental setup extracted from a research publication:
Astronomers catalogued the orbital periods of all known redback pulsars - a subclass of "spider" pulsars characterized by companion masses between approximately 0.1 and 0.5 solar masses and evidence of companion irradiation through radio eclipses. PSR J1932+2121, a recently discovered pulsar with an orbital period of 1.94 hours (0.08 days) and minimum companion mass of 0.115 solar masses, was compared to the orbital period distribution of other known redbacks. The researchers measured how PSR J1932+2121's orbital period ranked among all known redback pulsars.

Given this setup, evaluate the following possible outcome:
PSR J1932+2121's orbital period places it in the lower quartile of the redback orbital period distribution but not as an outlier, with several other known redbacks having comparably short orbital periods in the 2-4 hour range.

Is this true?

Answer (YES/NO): NO